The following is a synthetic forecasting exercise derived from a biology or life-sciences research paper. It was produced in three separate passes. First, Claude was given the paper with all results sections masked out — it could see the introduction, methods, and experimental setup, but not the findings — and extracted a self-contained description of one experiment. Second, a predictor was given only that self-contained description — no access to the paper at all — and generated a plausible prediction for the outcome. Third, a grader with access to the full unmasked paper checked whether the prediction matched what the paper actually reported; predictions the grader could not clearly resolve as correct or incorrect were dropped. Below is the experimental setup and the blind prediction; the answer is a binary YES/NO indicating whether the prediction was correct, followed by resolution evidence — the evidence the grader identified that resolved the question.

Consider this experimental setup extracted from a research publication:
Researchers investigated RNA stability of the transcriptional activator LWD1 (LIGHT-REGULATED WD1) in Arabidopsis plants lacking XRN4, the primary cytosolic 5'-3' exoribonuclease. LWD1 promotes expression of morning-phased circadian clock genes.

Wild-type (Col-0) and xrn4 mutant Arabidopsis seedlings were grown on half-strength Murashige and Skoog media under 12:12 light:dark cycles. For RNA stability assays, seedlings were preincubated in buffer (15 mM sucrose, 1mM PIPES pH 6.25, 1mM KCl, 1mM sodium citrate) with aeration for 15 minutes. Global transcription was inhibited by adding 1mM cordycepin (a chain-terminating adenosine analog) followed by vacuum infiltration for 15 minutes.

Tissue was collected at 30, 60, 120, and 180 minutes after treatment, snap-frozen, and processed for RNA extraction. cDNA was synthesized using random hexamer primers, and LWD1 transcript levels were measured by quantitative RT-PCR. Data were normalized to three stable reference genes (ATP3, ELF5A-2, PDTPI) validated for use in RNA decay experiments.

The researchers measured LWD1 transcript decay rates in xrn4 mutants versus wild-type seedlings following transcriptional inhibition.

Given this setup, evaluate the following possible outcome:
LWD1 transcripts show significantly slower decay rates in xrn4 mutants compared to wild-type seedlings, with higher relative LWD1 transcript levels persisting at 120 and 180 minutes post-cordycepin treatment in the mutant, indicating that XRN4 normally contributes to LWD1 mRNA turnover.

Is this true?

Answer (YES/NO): YES